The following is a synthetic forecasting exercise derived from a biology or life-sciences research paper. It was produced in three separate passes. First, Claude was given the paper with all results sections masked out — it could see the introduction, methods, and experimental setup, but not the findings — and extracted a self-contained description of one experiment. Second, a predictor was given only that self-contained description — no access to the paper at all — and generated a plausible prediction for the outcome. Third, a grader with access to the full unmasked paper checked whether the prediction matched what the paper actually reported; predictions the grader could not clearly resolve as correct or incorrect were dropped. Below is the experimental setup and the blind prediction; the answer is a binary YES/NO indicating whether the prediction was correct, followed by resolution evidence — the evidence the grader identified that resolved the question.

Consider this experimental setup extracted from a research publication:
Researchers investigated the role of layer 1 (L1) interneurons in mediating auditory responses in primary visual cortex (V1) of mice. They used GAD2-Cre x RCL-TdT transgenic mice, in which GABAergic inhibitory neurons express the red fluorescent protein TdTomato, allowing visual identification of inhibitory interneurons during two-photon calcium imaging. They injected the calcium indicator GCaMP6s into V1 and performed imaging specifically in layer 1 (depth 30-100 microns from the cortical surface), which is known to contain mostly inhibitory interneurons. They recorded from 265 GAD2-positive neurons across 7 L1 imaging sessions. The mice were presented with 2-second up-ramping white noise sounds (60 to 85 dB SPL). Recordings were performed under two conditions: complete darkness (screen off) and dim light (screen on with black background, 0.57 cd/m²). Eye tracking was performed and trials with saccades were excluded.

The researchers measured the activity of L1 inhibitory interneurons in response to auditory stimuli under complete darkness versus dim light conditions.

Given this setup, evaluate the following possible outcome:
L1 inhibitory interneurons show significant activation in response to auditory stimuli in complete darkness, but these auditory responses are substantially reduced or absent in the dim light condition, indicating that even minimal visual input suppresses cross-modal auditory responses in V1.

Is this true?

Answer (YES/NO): NO